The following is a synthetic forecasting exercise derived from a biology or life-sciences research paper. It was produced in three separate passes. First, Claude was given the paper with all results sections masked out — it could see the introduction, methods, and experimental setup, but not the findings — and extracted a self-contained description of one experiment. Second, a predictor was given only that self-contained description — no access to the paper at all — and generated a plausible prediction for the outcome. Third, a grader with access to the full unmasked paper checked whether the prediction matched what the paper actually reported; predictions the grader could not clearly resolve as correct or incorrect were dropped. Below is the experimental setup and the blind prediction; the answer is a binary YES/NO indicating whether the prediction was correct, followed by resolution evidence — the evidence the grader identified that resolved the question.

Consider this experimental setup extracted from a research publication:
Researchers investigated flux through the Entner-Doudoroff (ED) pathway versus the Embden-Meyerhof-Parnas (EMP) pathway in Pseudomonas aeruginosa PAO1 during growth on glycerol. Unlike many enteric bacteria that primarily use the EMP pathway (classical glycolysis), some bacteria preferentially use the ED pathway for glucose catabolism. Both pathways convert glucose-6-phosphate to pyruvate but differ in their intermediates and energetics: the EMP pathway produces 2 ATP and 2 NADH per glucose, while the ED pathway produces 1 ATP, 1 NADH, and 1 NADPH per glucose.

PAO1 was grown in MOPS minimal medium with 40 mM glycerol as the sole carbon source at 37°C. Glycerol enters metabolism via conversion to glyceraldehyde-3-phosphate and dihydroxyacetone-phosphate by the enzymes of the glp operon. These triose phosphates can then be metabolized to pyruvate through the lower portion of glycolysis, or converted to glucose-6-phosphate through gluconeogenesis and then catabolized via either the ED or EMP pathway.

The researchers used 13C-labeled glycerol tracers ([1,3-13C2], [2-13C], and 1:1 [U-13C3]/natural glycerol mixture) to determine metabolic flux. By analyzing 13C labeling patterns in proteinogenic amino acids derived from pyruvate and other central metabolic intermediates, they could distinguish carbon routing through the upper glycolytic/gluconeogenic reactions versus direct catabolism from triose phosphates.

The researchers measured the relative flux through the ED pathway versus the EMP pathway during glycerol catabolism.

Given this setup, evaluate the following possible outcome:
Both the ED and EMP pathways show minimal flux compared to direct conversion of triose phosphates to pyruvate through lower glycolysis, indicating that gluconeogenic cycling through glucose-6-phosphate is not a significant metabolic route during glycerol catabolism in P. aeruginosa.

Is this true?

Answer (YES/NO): NO